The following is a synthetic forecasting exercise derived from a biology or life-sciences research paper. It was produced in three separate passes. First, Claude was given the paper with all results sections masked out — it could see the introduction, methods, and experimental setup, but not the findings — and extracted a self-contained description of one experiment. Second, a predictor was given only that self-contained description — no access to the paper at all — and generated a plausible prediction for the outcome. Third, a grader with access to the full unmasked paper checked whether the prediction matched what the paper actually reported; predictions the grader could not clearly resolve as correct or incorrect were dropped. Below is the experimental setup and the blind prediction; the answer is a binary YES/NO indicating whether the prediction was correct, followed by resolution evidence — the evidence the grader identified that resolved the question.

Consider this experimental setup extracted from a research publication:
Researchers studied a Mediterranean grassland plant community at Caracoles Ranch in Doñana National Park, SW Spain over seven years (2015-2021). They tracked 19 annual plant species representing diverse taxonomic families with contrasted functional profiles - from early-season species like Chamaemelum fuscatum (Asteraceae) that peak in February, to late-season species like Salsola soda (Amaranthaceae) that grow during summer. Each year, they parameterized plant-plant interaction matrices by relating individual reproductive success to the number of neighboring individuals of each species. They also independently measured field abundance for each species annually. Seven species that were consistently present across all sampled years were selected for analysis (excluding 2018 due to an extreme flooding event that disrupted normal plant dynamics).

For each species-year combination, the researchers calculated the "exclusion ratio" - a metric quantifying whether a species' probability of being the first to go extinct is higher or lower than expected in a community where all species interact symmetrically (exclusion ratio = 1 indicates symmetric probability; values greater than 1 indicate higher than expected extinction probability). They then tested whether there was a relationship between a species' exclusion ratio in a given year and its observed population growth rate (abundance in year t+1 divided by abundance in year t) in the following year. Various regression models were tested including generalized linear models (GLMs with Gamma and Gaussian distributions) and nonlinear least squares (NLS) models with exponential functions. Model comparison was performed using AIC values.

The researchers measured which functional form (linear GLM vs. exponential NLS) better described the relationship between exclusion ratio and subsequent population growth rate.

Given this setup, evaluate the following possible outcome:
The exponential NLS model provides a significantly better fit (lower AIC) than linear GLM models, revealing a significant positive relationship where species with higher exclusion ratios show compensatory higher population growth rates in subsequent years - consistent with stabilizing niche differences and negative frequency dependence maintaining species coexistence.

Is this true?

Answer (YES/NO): NO